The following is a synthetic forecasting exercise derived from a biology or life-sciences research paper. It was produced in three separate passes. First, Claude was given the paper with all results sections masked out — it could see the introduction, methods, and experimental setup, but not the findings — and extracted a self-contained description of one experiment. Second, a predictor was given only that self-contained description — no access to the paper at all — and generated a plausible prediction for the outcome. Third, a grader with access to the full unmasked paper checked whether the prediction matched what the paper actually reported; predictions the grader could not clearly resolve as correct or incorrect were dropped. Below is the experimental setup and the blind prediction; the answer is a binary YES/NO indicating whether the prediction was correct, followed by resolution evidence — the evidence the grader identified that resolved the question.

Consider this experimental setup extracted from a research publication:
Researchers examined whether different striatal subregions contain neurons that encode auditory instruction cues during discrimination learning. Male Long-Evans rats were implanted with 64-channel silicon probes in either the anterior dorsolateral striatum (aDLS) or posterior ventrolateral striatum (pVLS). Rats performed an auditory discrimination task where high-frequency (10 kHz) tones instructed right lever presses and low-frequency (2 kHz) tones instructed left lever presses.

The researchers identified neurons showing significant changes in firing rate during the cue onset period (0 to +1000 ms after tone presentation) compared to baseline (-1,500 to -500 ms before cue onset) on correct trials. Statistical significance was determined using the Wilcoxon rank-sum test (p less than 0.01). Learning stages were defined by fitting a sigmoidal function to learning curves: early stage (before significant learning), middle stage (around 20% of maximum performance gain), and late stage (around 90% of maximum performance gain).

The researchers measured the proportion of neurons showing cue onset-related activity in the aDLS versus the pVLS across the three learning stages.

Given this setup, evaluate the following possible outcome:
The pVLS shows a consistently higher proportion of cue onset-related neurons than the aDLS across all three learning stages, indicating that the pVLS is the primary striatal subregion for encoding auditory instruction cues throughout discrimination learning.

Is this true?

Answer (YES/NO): NO